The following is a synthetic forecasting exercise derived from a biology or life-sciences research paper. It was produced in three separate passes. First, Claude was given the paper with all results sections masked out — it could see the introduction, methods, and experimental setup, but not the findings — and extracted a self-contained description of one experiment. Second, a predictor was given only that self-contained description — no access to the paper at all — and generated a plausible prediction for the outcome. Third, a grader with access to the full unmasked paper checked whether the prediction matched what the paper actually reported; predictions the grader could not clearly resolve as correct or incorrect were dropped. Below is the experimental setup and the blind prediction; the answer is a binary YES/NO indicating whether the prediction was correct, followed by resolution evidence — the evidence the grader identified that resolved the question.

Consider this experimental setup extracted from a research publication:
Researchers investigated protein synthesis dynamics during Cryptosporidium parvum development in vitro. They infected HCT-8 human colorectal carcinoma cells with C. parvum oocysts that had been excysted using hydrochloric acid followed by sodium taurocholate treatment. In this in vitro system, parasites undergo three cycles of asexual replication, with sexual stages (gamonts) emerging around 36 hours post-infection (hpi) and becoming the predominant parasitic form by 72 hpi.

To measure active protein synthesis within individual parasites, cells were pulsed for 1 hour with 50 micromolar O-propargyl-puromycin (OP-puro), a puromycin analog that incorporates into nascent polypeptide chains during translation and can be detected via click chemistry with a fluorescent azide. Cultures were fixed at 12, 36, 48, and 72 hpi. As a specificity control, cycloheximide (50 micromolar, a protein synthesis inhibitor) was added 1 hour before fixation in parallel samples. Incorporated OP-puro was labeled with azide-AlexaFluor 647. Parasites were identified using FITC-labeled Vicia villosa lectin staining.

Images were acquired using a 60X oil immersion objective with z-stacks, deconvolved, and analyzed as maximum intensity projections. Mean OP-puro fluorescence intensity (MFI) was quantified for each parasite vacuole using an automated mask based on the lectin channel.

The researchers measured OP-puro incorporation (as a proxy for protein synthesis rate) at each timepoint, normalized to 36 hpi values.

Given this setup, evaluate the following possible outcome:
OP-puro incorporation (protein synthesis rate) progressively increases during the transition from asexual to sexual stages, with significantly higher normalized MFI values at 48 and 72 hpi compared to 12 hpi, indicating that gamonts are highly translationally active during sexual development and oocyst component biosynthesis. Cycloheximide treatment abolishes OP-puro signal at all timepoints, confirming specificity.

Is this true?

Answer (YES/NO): NO